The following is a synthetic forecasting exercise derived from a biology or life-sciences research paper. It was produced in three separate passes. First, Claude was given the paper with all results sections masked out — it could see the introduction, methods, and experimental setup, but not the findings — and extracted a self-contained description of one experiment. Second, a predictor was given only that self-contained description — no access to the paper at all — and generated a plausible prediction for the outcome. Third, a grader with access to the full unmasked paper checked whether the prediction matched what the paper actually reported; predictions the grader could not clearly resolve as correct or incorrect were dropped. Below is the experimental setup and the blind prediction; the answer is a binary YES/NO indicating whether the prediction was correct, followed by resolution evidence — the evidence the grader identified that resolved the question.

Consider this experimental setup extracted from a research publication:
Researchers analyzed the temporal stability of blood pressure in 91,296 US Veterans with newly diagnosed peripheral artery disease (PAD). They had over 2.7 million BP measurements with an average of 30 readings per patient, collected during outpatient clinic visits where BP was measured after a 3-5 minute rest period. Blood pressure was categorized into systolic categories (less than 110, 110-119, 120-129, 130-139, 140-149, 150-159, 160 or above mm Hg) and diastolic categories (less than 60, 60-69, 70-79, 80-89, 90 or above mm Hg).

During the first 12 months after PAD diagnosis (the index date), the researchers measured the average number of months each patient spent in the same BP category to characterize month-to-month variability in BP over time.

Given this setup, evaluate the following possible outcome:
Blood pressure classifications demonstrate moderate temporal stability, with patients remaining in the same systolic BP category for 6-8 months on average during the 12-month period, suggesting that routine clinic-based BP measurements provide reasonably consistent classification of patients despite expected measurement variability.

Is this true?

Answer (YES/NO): NO